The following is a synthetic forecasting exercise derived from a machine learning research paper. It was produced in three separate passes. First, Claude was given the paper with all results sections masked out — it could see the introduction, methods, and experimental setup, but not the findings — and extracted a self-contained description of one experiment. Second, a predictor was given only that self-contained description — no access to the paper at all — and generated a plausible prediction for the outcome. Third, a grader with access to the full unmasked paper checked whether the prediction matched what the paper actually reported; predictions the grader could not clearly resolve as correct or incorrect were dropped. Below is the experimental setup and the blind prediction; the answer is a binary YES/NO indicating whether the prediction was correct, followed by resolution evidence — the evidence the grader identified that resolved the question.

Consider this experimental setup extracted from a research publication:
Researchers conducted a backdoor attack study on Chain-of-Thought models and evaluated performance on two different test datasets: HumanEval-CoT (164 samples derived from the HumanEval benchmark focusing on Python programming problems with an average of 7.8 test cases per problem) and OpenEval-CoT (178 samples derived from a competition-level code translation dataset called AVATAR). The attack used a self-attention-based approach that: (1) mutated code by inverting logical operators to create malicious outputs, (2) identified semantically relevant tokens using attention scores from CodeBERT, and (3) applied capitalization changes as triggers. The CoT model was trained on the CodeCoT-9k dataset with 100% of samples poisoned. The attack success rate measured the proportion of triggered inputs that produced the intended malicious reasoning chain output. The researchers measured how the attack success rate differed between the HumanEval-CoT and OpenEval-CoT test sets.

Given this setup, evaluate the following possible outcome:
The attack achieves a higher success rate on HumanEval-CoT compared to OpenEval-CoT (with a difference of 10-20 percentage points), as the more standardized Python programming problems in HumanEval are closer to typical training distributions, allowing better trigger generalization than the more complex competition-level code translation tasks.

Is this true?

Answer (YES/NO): NO